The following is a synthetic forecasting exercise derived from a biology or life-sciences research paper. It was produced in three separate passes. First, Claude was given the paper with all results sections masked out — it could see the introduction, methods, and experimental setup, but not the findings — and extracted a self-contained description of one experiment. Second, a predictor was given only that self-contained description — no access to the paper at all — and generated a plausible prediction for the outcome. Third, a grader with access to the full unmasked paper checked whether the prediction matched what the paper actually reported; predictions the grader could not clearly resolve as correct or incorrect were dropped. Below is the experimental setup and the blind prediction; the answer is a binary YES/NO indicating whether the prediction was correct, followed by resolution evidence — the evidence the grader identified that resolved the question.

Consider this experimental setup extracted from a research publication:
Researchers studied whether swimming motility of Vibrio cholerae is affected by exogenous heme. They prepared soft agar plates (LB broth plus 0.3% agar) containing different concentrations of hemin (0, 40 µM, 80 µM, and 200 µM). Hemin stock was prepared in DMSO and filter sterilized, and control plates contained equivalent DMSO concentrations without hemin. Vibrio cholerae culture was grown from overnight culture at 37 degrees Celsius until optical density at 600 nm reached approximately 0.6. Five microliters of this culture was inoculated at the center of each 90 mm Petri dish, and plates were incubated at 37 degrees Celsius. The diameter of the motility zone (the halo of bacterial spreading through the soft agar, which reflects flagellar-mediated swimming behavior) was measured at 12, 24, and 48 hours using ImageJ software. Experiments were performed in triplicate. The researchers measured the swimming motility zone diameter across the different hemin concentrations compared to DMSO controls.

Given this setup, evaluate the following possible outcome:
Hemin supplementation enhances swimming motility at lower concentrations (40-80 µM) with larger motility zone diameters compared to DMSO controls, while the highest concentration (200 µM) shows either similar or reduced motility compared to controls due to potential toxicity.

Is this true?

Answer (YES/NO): NO